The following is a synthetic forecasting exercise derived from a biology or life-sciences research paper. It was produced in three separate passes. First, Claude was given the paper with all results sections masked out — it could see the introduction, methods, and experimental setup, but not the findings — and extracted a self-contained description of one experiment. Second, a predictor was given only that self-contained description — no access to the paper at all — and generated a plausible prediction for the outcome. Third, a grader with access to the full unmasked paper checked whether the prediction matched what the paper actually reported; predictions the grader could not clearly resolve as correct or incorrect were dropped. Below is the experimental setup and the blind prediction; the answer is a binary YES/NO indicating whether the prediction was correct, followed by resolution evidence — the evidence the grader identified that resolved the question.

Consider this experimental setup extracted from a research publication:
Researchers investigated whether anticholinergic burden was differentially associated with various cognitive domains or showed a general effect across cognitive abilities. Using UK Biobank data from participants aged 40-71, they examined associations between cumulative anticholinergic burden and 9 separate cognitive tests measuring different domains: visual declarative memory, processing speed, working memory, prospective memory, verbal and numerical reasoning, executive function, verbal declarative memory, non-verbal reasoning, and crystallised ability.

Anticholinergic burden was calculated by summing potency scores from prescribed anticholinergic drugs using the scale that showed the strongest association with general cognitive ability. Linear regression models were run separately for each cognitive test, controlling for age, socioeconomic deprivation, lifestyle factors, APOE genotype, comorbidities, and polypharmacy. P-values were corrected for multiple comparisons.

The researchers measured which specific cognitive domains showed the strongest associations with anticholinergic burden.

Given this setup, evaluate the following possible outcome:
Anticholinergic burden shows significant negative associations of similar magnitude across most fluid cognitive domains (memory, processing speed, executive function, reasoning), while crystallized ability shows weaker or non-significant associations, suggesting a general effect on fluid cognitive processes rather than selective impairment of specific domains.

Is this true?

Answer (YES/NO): NO